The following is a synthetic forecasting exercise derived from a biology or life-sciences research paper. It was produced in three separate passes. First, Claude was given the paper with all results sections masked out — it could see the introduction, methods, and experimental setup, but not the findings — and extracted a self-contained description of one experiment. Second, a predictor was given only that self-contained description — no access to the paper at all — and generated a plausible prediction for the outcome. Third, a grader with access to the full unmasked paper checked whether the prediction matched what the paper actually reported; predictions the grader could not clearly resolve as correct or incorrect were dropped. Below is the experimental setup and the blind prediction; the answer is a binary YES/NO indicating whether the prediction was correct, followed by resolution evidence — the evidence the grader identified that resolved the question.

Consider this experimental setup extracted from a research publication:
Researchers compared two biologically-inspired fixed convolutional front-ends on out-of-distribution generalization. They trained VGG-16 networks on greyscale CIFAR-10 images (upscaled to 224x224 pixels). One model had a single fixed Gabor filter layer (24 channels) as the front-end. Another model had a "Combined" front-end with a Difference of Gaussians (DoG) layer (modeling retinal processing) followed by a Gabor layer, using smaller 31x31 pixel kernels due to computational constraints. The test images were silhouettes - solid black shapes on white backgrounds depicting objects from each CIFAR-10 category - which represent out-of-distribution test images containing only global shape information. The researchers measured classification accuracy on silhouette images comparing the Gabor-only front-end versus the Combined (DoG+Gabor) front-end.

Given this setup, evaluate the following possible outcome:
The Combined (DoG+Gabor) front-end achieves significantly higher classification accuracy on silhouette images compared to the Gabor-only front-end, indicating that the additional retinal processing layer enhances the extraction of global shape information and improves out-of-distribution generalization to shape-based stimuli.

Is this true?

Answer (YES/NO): NO